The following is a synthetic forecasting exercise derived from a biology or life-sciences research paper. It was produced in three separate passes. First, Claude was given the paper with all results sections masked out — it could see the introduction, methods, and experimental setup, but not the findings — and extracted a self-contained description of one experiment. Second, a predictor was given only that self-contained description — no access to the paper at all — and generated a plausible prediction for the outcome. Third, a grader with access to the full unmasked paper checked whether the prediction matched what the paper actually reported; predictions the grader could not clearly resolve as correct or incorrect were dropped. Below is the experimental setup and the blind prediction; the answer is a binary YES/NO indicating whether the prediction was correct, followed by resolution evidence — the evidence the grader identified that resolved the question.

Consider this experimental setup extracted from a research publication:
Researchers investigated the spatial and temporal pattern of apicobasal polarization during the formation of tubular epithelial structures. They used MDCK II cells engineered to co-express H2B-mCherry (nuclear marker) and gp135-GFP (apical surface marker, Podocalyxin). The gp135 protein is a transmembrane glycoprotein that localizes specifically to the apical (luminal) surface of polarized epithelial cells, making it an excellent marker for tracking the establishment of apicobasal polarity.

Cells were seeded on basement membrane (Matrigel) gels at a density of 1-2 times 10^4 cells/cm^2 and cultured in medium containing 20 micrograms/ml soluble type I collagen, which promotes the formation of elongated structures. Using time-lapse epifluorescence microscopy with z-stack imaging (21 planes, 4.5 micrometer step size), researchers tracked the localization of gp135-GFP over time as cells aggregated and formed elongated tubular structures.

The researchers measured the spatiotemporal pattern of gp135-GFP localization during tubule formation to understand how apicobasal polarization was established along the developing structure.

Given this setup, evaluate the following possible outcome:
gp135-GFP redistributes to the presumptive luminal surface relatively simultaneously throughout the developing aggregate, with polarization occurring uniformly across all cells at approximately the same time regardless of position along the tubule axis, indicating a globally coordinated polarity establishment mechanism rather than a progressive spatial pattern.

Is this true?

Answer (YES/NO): NO